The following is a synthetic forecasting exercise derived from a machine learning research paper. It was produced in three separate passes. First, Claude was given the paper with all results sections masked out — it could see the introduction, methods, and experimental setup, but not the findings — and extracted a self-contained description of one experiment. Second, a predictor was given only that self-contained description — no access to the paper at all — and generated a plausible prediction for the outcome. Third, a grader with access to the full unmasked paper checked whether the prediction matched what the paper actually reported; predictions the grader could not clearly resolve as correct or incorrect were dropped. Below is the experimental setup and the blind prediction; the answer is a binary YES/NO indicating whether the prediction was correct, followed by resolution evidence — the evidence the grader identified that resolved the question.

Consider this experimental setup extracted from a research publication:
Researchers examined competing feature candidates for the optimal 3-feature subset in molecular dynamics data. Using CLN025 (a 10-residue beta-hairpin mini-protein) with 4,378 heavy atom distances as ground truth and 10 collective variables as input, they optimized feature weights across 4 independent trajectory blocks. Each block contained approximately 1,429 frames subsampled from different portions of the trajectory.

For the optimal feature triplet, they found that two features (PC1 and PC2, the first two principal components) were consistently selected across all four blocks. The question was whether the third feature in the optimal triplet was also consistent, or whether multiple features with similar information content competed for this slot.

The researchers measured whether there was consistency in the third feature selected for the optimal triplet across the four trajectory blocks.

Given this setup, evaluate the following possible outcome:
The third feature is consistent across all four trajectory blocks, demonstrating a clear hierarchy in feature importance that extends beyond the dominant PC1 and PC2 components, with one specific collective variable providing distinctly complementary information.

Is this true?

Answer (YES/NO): NO